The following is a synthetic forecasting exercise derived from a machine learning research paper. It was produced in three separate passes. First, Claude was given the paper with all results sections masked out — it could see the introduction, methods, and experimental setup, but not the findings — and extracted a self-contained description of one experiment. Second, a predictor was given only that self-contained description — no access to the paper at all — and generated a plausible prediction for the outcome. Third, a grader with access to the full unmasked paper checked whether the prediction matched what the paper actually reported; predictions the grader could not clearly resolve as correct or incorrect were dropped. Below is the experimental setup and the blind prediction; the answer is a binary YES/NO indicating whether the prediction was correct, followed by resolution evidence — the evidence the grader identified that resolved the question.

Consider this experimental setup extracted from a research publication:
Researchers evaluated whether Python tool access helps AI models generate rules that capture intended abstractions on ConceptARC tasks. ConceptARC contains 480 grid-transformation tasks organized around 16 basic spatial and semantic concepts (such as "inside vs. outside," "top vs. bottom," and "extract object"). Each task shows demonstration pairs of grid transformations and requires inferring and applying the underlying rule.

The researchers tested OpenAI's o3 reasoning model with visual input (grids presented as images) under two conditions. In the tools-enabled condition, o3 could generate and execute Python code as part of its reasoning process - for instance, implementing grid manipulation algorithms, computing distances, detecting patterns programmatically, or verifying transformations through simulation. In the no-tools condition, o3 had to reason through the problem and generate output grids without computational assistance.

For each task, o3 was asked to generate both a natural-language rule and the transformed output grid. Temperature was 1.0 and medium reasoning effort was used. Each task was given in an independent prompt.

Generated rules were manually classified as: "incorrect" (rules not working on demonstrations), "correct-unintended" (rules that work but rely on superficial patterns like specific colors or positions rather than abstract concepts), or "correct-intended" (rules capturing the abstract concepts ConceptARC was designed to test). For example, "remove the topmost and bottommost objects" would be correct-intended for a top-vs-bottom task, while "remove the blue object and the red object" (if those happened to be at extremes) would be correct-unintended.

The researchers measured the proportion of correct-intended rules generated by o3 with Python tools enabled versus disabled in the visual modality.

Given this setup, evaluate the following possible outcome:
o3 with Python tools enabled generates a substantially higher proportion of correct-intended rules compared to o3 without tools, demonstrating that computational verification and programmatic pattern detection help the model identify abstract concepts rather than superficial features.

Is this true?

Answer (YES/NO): YES